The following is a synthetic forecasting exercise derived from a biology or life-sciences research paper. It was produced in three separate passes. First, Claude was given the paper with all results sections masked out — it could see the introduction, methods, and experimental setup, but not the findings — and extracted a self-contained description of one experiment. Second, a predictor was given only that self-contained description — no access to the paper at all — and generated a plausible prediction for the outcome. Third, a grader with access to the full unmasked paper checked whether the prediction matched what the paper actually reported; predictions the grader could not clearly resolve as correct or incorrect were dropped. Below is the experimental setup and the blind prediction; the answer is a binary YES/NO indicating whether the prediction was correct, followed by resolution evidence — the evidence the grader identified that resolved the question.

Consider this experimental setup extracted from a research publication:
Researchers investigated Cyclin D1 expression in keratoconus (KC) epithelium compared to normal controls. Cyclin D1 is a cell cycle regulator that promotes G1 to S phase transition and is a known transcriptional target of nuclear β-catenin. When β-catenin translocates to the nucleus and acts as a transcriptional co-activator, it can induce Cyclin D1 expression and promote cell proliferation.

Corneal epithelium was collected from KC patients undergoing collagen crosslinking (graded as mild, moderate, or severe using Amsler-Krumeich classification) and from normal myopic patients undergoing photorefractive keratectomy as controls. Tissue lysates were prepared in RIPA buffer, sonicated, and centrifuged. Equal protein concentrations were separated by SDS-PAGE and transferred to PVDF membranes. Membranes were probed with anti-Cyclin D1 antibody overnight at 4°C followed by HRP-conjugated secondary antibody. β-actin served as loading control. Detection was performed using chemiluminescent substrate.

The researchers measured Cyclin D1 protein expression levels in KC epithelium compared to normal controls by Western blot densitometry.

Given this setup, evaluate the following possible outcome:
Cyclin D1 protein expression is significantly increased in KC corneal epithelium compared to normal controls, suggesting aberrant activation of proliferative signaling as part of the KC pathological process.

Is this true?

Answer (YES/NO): YES